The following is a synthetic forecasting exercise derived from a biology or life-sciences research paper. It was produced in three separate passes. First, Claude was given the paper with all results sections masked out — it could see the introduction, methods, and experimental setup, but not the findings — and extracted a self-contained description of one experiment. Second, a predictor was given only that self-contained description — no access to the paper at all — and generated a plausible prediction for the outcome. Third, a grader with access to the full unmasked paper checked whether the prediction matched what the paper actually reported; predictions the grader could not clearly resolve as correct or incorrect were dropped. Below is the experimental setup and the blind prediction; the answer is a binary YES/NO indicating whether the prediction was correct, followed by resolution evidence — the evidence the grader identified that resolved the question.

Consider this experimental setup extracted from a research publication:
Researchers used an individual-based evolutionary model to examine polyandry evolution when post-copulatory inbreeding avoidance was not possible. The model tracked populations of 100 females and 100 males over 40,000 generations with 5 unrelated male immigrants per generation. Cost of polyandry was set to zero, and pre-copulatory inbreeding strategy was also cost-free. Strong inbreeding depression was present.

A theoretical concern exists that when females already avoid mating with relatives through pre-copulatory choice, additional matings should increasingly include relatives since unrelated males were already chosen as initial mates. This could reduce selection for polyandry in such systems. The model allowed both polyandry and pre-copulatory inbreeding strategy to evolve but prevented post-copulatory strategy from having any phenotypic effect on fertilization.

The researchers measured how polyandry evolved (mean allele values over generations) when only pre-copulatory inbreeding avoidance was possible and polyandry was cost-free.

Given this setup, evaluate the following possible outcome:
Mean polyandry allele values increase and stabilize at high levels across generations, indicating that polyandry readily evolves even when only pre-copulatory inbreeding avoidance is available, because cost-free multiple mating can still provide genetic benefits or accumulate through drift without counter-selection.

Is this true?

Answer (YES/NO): NO